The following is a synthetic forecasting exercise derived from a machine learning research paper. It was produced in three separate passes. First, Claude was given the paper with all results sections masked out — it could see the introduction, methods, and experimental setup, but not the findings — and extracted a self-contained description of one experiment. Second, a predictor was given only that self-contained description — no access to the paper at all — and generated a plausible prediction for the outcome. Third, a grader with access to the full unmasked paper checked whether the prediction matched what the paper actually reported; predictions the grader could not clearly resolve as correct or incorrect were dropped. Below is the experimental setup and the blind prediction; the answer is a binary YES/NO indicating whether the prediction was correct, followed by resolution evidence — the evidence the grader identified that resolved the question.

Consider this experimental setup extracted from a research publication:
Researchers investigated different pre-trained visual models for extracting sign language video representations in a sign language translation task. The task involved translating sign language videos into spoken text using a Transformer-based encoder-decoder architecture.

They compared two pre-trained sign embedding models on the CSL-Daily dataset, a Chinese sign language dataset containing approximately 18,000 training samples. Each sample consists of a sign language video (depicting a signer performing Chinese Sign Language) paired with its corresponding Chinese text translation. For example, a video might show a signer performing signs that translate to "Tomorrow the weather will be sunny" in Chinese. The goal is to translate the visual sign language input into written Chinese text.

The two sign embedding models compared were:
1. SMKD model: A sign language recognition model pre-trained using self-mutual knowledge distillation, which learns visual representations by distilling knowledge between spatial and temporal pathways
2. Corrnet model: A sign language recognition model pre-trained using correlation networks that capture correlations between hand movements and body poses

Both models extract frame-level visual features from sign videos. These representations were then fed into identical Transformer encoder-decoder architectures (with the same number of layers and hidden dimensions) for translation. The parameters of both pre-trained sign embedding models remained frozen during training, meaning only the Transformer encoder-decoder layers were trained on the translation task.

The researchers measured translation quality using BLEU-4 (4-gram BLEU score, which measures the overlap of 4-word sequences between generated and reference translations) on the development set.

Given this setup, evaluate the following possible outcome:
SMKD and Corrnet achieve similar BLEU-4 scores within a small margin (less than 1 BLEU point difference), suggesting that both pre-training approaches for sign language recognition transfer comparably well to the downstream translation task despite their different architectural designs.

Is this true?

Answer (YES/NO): NO